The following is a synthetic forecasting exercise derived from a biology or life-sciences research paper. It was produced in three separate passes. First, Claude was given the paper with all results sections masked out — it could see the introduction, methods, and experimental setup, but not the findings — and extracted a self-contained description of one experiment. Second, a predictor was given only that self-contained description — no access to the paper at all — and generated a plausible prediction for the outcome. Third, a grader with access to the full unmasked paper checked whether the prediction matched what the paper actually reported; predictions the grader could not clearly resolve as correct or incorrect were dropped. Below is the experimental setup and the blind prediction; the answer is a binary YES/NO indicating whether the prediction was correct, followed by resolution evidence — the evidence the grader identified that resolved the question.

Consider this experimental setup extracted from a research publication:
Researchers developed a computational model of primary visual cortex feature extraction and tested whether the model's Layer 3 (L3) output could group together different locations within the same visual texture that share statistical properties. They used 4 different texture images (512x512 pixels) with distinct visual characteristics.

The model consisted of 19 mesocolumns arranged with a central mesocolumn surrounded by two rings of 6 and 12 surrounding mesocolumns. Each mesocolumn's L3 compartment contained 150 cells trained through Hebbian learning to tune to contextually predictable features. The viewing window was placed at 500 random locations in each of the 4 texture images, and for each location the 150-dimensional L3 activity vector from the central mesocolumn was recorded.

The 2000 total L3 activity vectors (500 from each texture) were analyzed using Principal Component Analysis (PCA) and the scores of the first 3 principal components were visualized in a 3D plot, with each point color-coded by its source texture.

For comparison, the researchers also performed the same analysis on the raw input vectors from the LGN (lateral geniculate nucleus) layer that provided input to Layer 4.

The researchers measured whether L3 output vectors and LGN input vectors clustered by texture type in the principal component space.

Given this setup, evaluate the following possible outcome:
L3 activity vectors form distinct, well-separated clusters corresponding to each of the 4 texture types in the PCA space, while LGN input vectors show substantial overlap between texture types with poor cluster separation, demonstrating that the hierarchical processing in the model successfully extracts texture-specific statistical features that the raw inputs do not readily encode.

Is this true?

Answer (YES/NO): YES